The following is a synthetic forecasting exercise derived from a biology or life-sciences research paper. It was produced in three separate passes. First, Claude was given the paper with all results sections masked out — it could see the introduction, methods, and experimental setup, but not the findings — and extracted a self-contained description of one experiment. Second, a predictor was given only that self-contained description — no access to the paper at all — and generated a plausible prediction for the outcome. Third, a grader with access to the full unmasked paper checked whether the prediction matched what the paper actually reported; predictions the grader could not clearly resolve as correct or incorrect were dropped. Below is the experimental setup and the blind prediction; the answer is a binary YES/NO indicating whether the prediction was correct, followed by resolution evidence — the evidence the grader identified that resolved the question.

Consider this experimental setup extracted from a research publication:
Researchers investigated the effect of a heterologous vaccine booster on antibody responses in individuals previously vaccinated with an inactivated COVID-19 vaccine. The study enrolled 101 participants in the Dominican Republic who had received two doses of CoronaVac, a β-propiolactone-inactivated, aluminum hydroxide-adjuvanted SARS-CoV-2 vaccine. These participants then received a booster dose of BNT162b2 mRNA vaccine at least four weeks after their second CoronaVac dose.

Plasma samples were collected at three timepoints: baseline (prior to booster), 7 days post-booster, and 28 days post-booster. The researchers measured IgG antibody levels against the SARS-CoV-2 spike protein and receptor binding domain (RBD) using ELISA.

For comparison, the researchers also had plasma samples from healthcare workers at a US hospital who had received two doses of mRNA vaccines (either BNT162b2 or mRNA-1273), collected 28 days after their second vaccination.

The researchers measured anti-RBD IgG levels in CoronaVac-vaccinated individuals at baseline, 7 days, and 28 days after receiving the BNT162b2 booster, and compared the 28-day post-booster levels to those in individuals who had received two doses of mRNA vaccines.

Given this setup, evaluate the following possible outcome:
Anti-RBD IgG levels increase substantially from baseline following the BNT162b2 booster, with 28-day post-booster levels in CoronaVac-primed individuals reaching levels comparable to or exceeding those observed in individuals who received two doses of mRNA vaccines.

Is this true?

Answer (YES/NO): YES